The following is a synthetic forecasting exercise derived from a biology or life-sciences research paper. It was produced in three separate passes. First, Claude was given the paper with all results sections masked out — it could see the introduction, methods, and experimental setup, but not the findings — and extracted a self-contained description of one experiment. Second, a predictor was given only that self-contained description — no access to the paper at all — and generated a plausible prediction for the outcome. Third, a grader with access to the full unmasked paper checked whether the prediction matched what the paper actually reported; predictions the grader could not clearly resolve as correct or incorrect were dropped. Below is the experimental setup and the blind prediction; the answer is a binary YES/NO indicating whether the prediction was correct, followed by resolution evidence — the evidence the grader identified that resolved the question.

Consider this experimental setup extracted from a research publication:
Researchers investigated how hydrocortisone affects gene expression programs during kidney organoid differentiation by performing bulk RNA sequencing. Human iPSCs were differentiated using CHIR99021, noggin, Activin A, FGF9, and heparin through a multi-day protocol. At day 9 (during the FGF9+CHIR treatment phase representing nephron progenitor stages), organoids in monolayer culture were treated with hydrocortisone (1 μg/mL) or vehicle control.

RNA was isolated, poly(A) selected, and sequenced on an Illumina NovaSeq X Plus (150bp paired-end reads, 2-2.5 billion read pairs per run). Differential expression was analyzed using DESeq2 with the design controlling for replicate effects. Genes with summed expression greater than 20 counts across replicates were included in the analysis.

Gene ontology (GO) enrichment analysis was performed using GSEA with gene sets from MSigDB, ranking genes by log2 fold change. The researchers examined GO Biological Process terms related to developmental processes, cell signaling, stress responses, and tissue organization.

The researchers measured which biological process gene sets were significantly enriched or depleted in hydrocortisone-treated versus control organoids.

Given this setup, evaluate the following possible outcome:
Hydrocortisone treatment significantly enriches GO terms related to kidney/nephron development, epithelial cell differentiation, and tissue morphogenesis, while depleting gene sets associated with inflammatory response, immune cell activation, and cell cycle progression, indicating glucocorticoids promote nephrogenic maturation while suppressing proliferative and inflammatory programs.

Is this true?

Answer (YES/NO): NO